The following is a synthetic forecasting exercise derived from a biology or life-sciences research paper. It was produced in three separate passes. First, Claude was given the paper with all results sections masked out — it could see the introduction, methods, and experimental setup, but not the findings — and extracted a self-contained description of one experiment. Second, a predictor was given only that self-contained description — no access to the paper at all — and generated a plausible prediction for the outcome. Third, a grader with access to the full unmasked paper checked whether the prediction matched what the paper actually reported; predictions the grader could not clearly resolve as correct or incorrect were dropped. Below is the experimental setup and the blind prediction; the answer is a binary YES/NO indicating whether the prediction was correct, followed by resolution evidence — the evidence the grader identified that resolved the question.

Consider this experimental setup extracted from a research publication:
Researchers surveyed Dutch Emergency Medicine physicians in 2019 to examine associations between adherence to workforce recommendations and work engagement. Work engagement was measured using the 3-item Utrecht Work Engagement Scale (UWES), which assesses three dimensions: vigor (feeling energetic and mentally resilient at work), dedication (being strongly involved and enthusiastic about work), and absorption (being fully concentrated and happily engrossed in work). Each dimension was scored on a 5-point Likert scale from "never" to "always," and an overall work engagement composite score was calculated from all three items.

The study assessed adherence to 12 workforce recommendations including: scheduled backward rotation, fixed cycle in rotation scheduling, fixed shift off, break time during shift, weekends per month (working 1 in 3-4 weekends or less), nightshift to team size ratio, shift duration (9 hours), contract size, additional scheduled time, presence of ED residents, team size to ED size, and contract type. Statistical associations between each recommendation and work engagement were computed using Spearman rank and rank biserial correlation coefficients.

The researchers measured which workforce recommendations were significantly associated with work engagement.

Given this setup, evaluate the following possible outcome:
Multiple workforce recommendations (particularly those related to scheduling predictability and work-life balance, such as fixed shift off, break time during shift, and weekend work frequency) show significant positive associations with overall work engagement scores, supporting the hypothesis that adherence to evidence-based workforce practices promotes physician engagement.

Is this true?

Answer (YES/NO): NO